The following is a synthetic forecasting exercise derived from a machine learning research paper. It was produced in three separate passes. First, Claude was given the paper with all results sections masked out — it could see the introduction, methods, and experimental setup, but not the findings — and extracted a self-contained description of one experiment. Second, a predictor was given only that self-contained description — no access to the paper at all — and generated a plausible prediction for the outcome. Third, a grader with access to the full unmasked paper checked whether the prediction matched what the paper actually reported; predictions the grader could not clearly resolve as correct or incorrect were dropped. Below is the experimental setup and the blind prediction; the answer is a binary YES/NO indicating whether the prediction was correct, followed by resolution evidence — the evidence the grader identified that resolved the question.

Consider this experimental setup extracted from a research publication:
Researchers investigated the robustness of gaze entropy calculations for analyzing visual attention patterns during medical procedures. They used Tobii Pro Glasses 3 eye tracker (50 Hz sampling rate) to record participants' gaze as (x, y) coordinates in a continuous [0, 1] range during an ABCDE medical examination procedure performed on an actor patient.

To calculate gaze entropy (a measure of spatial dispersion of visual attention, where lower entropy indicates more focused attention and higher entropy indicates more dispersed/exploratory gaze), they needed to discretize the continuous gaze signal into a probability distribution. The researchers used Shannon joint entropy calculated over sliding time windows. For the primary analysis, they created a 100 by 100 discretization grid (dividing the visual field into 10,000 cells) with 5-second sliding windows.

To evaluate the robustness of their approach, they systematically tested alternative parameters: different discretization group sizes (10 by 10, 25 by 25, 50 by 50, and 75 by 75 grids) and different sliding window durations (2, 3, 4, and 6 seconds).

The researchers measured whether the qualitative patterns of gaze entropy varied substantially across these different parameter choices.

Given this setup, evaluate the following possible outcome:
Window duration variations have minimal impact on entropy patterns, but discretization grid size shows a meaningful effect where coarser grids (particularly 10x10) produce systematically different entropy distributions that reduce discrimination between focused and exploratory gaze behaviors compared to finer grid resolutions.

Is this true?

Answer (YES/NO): NO